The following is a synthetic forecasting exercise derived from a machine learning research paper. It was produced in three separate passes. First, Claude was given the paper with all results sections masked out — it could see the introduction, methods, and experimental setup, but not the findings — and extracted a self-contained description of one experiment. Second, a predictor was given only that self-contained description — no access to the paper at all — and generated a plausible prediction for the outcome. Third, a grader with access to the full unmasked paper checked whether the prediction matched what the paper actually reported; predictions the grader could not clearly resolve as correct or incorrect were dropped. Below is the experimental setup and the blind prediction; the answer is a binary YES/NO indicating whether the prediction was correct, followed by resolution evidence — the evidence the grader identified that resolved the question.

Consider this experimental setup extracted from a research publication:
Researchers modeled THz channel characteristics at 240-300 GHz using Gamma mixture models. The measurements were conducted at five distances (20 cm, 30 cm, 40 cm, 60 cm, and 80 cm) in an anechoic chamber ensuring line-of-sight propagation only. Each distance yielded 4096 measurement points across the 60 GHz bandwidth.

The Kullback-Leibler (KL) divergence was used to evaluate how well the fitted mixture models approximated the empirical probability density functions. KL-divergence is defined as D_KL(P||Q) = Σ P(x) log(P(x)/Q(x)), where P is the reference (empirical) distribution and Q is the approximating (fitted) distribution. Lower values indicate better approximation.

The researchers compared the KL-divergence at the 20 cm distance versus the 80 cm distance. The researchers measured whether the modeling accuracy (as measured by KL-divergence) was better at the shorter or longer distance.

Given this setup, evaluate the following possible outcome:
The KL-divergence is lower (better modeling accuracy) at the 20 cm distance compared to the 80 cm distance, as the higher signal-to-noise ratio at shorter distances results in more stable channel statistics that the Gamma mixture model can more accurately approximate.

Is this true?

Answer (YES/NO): YES